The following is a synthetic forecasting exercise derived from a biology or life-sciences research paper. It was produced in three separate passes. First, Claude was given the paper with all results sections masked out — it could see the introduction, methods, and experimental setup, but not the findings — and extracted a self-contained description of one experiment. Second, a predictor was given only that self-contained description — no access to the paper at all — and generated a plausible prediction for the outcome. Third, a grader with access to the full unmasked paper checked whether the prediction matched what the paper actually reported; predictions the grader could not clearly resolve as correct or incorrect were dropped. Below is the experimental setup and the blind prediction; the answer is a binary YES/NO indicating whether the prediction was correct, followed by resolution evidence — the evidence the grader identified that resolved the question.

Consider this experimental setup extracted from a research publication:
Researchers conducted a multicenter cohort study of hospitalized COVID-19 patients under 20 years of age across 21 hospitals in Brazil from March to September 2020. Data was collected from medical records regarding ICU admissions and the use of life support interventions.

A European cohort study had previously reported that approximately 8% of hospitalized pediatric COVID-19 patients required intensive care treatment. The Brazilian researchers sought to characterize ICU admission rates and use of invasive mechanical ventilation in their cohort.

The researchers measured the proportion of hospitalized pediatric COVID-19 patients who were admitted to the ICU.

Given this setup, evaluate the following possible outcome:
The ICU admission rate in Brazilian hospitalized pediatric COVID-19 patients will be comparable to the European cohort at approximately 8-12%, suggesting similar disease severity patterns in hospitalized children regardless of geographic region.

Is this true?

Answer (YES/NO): NO